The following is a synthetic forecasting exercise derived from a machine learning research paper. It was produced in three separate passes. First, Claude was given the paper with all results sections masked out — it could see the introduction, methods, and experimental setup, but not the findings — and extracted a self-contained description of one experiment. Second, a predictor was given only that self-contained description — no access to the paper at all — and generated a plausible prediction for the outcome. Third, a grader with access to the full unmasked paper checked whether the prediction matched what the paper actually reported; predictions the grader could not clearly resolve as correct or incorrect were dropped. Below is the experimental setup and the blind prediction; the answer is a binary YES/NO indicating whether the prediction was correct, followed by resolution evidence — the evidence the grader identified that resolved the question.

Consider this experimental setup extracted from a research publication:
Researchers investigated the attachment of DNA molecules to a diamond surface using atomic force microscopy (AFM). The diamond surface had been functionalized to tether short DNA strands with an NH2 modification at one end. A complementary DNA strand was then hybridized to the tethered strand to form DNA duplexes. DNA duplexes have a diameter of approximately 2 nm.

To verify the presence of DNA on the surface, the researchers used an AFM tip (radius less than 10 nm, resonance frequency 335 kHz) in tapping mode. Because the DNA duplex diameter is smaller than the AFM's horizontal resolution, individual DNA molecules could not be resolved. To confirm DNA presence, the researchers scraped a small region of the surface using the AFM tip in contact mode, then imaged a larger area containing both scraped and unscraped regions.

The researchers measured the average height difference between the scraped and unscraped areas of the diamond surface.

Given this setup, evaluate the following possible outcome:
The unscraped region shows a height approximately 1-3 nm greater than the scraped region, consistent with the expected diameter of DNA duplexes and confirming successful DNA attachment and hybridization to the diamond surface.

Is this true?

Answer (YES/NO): NO